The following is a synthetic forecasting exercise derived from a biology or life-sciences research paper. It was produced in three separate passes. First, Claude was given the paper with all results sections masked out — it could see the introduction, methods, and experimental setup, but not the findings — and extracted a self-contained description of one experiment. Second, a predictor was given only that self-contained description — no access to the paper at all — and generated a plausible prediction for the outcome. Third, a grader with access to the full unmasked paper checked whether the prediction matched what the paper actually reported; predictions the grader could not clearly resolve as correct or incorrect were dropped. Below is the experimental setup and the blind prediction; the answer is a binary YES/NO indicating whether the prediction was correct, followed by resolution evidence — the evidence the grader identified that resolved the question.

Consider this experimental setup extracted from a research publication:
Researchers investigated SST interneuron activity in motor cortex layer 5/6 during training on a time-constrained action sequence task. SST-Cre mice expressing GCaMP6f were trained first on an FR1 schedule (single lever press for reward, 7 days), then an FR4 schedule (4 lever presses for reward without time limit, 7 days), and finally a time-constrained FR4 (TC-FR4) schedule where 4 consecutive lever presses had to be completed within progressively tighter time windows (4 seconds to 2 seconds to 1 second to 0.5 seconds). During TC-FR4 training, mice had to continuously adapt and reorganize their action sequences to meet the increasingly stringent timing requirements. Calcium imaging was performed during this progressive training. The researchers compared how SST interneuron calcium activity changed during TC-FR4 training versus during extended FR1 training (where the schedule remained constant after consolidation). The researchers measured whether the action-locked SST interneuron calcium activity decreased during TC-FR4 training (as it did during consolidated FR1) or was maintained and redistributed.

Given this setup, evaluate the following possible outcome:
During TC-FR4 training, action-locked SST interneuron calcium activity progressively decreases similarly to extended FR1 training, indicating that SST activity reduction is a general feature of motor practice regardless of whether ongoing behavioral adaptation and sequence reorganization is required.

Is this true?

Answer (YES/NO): NO